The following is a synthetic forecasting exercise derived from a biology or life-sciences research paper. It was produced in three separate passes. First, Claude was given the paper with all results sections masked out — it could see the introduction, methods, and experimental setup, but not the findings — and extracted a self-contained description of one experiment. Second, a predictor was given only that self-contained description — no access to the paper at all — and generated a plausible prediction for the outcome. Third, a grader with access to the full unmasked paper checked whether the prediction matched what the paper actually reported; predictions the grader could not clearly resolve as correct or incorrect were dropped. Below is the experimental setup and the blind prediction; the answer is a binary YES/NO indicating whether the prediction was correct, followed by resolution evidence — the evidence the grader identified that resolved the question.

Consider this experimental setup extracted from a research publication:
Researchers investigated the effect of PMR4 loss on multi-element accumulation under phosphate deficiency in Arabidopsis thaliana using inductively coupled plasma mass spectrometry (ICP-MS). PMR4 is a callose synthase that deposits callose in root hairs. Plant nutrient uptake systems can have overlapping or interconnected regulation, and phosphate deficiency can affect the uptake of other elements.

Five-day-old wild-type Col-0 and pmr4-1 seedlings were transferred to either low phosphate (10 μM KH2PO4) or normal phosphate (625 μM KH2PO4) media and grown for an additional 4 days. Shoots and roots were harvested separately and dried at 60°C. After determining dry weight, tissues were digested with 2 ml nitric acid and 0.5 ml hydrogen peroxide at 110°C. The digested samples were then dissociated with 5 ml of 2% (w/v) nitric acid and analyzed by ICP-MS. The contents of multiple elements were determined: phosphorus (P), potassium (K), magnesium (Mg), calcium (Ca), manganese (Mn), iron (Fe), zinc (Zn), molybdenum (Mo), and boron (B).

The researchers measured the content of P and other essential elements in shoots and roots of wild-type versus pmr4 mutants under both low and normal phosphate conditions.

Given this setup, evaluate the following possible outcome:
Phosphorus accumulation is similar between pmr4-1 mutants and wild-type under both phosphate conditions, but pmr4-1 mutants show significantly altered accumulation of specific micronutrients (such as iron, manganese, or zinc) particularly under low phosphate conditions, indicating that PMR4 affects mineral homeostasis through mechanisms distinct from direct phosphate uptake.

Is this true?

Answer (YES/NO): NO